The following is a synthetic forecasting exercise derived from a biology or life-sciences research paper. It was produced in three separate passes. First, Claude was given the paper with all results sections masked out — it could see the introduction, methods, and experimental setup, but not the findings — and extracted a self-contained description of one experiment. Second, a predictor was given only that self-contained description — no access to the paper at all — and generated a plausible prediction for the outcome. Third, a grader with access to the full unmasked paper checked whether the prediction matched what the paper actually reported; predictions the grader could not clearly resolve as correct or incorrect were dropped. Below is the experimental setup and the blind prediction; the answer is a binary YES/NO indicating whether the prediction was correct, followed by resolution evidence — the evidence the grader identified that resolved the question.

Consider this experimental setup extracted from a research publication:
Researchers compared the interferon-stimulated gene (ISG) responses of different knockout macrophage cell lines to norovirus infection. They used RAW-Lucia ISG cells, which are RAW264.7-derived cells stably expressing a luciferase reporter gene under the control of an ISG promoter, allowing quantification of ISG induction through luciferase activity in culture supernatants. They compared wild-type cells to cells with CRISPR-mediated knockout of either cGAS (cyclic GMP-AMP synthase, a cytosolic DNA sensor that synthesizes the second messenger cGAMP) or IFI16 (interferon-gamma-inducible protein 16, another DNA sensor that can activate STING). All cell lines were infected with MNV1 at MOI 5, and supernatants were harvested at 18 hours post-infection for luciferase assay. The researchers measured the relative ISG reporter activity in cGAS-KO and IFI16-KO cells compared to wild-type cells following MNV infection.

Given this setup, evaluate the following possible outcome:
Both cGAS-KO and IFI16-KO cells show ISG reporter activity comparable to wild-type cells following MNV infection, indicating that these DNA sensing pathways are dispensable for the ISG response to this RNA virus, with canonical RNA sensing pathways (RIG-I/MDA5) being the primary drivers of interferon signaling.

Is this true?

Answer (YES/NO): NO